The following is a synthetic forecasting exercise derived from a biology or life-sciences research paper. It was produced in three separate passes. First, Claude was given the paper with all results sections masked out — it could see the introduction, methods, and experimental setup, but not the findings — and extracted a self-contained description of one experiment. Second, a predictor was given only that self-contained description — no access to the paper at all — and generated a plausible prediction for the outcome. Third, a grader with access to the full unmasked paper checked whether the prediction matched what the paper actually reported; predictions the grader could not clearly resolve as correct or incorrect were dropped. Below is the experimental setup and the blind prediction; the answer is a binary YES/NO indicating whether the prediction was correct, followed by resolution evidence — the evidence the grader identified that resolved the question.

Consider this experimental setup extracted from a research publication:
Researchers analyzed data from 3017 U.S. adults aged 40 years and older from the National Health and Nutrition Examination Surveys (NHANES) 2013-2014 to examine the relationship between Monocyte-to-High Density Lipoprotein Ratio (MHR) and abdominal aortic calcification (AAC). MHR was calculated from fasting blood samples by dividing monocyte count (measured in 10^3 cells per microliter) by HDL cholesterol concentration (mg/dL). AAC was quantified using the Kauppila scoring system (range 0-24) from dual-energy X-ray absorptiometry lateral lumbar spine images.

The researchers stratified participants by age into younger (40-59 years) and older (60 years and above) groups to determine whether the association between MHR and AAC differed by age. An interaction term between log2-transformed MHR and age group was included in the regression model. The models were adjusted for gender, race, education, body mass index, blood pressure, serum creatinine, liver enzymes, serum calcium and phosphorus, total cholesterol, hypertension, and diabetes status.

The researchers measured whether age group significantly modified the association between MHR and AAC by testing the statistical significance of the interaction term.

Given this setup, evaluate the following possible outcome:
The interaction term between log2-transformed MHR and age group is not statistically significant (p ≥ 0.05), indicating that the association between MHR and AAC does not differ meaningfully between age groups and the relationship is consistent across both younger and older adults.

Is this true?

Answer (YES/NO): YES